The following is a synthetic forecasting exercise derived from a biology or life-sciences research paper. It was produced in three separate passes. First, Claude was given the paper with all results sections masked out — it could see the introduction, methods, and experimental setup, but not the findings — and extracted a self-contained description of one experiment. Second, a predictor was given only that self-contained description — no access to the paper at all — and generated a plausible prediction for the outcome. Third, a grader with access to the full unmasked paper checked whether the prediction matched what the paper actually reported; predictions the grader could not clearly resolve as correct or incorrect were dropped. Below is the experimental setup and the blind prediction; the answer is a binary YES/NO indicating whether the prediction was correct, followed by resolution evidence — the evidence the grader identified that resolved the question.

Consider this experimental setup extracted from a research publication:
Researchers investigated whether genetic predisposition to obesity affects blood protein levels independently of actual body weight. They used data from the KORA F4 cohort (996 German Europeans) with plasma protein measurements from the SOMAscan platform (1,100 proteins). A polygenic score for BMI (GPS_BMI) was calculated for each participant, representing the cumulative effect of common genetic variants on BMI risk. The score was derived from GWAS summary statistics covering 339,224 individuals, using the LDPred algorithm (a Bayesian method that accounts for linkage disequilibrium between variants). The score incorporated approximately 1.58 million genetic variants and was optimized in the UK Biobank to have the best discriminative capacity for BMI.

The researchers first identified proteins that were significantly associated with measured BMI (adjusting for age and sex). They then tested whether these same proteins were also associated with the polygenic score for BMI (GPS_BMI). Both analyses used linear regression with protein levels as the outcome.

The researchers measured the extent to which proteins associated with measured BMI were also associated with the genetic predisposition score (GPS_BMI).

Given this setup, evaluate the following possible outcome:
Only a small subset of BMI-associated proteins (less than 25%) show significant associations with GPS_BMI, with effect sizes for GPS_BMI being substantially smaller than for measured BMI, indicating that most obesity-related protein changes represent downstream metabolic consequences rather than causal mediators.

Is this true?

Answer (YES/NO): YES